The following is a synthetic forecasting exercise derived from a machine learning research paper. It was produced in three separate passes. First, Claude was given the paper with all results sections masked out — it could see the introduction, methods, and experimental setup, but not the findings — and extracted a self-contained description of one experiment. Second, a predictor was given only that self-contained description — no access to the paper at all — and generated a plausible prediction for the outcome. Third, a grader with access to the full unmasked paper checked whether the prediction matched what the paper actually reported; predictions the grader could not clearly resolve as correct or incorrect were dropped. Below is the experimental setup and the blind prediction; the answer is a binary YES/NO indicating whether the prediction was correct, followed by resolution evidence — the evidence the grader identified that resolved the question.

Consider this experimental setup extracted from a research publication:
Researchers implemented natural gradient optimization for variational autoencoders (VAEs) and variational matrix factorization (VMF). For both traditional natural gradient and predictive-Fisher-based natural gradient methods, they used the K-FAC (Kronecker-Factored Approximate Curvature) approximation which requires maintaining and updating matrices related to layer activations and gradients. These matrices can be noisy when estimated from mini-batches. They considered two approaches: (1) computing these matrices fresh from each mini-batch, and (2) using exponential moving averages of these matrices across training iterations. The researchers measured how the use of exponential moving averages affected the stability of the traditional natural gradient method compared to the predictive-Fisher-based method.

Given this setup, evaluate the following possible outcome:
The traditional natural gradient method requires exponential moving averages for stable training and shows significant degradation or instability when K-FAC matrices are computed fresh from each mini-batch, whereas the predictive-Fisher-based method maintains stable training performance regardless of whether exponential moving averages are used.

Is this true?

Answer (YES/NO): YES